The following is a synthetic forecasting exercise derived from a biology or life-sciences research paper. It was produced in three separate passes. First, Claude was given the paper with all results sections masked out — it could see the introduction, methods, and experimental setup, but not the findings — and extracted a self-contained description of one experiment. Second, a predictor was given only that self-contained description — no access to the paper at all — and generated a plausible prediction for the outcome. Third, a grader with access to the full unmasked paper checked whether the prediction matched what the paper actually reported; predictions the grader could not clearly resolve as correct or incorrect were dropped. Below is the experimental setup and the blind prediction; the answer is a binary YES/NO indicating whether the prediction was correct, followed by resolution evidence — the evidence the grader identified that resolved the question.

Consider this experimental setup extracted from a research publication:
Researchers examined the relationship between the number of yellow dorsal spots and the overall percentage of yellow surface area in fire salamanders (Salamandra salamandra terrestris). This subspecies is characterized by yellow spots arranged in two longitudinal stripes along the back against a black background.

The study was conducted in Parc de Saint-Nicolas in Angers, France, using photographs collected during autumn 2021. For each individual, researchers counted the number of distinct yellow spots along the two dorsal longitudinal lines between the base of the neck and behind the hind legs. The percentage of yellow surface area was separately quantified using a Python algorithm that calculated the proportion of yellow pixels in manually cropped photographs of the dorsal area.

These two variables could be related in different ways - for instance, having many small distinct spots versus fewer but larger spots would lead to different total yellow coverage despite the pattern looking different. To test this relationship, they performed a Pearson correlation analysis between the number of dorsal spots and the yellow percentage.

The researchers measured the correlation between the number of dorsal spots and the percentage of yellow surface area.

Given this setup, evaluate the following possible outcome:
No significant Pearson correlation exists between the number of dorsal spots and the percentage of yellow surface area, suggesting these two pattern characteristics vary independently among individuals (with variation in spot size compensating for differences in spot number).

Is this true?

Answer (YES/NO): NO